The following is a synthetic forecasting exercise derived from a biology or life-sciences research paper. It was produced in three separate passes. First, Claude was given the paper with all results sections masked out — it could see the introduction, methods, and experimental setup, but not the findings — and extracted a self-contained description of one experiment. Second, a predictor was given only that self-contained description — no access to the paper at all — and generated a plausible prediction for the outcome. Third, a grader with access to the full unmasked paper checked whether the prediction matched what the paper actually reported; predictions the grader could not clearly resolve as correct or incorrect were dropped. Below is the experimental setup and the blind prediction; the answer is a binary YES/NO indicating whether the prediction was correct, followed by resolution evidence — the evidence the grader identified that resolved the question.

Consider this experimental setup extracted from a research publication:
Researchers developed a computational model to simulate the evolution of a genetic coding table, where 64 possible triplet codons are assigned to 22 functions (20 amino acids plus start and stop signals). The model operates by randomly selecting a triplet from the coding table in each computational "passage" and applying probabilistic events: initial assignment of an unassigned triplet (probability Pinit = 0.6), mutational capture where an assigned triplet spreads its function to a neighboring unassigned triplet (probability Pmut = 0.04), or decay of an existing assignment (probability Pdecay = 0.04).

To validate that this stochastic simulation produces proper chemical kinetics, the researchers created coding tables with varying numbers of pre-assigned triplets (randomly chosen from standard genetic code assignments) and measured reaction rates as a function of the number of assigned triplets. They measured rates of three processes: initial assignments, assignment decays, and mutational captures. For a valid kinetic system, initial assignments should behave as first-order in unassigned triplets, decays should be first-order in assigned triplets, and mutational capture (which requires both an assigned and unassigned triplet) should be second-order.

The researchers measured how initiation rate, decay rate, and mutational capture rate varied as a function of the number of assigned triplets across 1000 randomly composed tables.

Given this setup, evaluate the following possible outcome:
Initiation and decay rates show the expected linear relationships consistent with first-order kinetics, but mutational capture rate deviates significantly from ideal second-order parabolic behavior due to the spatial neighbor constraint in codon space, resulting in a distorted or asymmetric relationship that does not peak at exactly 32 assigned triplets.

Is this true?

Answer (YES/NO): NO